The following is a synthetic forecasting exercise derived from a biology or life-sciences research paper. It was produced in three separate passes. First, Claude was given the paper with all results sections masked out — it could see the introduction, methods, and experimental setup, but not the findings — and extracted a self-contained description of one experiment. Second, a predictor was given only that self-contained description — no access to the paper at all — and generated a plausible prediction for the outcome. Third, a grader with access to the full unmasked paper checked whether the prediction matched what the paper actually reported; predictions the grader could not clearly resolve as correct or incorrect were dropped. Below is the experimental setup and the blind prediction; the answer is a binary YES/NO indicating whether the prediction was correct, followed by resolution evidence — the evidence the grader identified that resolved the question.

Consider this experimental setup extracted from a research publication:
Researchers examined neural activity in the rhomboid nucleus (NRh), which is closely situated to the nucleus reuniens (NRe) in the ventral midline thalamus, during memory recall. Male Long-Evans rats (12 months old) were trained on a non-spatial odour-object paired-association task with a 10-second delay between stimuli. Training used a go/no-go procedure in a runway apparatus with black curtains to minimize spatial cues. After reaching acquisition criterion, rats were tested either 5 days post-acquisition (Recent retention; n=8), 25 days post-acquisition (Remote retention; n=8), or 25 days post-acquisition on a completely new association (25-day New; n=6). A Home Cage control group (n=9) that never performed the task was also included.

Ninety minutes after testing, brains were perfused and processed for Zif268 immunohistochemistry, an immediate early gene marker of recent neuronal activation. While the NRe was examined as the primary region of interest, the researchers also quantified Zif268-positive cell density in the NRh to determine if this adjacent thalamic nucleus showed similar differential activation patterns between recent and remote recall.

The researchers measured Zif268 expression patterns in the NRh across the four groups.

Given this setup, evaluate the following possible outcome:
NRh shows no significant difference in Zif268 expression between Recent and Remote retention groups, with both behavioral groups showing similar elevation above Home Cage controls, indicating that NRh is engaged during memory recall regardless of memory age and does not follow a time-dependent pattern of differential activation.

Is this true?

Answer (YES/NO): NO